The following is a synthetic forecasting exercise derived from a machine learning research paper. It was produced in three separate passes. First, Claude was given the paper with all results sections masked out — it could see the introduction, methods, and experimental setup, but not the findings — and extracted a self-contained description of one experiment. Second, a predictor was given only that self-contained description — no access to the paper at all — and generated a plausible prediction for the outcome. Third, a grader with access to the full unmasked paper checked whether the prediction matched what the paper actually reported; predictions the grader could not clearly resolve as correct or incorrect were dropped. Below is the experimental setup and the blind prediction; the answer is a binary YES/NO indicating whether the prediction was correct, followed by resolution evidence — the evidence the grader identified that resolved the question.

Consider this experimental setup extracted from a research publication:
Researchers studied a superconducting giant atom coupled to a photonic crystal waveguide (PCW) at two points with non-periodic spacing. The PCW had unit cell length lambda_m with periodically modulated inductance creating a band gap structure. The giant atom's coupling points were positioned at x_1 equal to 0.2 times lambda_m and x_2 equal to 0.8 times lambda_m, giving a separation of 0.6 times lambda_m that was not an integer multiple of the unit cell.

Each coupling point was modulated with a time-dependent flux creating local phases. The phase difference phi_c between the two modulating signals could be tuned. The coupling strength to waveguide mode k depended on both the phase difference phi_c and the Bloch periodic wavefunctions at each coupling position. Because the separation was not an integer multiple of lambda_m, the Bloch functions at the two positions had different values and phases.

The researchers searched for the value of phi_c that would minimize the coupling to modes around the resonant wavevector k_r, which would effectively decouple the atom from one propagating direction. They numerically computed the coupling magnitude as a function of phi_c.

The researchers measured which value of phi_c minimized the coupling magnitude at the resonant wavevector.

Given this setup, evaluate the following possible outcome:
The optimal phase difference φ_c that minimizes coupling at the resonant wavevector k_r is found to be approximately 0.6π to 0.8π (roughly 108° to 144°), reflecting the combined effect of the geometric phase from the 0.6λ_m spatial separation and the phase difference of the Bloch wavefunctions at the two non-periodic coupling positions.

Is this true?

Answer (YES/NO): NO